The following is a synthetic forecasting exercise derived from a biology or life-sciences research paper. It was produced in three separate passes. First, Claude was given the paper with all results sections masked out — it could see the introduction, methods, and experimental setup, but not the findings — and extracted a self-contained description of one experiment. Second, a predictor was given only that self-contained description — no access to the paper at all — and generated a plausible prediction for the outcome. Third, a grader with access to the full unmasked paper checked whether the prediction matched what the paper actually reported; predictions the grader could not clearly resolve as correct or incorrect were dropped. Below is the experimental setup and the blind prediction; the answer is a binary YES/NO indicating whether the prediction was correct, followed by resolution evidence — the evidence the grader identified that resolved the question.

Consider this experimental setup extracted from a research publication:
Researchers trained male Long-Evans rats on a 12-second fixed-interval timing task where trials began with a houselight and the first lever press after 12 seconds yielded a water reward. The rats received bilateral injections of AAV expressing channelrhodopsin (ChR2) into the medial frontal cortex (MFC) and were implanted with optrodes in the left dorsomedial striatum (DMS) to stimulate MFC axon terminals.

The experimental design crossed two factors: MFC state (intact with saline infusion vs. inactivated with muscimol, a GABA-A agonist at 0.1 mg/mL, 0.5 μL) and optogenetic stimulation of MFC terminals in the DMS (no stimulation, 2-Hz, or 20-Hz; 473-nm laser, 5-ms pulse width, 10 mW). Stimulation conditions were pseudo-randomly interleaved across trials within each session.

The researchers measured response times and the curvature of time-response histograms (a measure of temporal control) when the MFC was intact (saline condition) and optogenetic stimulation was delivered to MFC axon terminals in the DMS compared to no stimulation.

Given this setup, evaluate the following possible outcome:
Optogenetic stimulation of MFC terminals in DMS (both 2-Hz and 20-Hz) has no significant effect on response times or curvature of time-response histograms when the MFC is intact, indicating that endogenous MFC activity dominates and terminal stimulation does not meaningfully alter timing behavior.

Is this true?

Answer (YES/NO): YES